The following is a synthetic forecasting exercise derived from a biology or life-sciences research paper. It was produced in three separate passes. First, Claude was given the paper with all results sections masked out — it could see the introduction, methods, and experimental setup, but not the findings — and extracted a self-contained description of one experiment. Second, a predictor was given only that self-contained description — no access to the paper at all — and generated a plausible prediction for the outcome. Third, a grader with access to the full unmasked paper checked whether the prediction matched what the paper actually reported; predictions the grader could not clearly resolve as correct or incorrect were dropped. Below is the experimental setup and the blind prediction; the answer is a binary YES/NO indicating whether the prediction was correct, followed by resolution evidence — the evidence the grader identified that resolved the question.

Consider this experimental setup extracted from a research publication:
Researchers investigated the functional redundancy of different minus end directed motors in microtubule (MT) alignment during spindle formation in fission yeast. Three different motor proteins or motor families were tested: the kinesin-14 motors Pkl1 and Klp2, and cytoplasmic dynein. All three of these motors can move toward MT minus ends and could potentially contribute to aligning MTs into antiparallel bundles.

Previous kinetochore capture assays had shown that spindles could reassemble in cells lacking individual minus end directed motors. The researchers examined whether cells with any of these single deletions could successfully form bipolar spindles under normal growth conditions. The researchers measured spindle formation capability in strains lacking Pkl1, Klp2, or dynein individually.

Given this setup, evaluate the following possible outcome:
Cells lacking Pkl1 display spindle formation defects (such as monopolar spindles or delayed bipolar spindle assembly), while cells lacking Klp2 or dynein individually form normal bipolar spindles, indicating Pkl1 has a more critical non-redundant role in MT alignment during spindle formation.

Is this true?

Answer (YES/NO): NO